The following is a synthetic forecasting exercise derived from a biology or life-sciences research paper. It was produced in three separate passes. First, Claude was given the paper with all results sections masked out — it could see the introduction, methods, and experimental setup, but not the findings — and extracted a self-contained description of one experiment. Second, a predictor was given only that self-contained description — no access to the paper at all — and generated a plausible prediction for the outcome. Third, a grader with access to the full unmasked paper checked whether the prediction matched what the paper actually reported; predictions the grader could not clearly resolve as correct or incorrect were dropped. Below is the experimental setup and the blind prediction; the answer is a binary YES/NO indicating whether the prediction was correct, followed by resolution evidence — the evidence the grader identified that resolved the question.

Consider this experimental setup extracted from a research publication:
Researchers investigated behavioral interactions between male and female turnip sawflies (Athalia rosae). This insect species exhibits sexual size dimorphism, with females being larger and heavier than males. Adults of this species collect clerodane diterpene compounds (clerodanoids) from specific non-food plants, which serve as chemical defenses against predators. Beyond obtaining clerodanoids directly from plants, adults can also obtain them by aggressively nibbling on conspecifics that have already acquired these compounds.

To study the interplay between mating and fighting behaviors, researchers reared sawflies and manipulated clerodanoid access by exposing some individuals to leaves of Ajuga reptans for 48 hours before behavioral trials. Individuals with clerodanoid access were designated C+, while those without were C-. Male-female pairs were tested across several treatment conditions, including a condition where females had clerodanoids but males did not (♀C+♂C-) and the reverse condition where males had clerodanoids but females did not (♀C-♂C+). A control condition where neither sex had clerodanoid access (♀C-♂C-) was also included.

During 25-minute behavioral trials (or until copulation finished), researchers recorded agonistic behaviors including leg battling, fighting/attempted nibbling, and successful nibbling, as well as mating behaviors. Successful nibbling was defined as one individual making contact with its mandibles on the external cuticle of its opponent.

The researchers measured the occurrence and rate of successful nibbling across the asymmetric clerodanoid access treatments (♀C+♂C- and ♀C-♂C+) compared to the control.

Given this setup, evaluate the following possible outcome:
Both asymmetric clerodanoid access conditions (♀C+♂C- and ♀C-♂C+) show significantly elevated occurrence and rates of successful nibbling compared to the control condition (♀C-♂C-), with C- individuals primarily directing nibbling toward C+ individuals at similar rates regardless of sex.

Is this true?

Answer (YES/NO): NO